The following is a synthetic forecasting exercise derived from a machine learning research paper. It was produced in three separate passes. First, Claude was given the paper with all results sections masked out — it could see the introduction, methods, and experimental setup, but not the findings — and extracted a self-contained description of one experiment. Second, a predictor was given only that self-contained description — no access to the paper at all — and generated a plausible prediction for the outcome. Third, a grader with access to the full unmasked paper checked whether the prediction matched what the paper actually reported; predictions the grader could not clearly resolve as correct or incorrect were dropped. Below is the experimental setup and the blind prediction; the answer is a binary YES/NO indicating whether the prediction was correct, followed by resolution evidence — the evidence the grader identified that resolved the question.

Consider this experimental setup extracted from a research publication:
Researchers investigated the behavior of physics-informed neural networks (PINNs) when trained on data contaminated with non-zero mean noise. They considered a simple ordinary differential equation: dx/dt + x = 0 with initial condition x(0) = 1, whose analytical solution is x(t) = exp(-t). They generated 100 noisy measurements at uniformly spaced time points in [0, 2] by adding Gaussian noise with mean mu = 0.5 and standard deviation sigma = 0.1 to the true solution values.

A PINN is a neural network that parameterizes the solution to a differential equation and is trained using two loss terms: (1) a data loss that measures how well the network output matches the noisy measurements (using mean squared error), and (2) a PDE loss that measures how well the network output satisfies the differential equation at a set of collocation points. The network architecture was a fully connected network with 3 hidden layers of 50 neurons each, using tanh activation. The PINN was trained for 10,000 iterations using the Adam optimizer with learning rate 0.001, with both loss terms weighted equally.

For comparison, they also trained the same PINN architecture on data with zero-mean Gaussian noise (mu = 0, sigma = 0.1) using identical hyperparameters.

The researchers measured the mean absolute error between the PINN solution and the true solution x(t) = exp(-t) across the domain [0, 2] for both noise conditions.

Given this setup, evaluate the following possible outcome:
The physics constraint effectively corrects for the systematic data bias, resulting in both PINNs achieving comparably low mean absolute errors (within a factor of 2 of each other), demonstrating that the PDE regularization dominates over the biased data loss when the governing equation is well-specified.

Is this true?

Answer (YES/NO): NO